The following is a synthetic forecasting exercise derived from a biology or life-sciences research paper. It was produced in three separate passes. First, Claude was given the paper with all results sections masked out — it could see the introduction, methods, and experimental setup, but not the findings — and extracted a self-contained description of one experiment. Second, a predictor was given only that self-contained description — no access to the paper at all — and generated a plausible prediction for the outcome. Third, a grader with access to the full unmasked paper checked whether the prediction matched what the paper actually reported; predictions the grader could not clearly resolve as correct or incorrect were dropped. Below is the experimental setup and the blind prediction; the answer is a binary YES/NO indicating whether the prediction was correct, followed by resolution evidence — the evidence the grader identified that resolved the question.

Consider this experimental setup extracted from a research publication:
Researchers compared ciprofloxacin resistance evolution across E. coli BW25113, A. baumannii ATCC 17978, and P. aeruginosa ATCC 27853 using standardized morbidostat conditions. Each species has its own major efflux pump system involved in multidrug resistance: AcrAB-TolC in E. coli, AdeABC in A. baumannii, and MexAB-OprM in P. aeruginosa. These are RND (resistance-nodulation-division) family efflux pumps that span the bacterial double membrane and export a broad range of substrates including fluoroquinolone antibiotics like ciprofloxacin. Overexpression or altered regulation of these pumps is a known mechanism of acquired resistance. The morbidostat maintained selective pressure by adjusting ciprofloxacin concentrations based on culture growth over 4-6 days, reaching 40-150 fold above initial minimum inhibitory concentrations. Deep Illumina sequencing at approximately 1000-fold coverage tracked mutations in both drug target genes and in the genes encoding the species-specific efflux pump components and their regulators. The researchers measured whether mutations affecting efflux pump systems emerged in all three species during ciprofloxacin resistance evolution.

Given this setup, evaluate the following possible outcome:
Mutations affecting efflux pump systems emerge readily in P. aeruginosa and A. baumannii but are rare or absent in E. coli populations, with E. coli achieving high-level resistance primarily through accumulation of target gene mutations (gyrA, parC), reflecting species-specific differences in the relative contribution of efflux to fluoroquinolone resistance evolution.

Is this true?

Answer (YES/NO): NO